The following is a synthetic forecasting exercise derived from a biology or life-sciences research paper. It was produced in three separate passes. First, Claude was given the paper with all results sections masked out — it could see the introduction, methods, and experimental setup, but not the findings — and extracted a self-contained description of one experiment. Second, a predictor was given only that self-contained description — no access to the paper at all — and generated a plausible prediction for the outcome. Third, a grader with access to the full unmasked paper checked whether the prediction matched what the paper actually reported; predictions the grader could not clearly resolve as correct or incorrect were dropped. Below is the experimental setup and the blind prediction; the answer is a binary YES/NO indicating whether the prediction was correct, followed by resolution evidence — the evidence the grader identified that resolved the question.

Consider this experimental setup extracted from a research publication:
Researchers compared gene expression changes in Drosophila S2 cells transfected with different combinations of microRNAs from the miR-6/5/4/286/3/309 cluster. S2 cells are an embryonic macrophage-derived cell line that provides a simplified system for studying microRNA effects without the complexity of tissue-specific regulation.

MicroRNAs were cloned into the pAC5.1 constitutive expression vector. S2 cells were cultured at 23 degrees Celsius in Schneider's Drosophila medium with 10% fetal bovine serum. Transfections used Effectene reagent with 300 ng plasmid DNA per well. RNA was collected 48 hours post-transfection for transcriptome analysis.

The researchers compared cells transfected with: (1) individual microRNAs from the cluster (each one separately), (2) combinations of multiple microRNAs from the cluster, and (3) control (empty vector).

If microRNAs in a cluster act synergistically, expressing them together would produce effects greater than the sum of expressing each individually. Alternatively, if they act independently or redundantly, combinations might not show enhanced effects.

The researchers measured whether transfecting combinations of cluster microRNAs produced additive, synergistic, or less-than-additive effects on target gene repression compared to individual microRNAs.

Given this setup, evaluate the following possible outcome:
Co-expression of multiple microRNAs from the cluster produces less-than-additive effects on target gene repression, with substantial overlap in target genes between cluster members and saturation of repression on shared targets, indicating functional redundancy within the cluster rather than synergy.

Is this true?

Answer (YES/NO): NO